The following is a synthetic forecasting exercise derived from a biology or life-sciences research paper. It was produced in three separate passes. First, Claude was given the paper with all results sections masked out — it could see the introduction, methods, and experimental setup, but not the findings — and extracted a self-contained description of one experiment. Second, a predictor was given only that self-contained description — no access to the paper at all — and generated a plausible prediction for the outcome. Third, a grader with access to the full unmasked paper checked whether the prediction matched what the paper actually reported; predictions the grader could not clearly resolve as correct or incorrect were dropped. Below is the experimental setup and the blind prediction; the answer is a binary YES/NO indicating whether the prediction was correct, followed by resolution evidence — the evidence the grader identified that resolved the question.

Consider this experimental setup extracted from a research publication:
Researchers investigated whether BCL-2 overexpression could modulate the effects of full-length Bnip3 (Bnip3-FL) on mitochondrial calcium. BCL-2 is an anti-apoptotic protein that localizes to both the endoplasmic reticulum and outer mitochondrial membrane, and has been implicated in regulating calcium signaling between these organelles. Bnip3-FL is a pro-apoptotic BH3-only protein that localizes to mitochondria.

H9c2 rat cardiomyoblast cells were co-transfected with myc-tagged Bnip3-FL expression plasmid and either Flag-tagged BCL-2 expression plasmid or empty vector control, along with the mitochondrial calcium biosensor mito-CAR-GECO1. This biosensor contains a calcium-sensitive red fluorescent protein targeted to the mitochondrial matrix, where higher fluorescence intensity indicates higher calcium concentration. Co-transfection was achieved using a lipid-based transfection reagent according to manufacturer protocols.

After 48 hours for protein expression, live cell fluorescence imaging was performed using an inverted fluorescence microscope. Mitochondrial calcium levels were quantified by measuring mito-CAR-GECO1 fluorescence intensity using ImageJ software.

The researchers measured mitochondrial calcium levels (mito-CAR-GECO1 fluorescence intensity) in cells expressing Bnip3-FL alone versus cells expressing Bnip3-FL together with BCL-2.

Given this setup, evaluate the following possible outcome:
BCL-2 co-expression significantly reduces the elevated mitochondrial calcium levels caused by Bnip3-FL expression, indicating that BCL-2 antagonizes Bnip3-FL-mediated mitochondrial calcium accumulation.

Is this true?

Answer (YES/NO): YES